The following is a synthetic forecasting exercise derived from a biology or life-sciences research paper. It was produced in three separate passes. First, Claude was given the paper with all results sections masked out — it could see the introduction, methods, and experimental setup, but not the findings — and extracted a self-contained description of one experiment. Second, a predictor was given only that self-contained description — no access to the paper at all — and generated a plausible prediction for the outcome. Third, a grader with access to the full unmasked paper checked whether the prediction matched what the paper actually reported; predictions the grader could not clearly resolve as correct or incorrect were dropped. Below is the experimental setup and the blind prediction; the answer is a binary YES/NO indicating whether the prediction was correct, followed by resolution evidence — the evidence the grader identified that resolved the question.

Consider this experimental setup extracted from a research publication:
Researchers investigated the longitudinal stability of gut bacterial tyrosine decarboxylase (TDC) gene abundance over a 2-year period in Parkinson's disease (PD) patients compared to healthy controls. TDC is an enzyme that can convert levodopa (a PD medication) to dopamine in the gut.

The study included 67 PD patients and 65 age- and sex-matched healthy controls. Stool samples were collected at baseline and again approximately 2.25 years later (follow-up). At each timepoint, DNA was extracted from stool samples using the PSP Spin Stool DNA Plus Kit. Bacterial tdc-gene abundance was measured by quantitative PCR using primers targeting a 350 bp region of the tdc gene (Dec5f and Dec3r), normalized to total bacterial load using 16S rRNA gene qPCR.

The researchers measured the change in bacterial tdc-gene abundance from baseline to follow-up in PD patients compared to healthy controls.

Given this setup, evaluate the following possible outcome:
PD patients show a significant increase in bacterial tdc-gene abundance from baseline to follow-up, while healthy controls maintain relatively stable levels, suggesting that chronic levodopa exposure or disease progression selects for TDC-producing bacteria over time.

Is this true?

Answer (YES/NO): YES